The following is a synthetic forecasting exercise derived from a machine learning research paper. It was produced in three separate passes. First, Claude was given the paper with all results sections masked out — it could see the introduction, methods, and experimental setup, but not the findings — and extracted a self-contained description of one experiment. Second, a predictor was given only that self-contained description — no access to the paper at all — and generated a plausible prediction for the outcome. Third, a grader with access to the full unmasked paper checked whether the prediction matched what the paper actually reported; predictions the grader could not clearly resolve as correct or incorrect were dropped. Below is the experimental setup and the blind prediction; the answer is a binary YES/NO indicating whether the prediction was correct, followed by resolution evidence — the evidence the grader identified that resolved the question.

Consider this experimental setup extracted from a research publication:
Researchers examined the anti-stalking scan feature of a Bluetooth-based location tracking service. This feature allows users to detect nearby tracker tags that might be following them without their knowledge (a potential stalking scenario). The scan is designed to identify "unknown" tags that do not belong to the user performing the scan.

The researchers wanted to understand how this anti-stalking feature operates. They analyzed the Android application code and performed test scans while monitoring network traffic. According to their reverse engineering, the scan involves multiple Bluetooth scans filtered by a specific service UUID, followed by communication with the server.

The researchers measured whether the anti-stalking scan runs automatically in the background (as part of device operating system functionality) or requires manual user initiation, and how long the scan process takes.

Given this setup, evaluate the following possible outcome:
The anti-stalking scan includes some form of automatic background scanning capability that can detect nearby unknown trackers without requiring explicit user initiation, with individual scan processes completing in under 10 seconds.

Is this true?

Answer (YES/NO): NO